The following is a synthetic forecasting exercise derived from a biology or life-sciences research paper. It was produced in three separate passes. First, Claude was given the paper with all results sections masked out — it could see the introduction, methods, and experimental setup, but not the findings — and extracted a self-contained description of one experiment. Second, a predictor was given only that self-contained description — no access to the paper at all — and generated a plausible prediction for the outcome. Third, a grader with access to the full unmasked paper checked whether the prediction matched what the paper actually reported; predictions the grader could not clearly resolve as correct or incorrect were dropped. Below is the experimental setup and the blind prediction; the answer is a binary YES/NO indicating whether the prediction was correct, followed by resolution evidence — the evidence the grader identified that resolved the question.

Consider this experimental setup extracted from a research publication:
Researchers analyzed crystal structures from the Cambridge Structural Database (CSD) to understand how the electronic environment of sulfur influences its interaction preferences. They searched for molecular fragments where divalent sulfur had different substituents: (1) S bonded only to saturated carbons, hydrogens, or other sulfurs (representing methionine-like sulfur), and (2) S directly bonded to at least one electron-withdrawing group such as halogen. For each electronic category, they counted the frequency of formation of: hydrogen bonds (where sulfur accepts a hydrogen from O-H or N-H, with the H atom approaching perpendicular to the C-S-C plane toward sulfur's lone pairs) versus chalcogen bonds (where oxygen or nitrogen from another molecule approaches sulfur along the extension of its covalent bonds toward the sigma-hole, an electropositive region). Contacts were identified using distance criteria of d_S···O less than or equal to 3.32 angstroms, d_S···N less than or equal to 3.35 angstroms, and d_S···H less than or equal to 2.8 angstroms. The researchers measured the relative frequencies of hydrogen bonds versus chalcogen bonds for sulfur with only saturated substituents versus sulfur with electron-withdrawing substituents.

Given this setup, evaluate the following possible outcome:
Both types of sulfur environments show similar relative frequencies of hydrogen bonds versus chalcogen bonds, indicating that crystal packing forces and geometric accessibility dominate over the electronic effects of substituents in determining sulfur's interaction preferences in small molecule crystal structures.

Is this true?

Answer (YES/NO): NO